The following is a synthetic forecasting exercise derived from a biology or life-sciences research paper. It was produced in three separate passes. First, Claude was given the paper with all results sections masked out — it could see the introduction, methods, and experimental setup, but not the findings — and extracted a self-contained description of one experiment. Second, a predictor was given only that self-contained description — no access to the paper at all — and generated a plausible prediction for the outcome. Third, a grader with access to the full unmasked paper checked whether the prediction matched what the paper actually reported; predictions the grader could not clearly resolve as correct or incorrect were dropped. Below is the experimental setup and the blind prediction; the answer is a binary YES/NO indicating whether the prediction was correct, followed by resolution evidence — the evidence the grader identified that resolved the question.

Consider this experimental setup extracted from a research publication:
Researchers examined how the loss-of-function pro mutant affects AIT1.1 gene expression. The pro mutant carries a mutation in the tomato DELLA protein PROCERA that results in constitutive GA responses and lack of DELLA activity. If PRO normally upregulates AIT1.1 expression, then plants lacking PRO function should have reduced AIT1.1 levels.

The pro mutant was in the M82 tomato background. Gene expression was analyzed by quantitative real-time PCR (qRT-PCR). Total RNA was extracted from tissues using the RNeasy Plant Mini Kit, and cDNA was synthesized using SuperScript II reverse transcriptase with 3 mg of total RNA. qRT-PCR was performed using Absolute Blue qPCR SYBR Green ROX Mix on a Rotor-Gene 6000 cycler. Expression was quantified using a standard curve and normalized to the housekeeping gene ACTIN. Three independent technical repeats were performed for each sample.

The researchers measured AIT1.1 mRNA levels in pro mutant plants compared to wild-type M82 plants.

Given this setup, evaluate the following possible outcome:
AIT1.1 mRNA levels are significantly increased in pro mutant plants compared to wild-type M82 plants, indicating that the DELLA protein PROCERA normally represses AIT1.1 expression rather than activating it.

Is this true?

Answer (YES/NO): NO